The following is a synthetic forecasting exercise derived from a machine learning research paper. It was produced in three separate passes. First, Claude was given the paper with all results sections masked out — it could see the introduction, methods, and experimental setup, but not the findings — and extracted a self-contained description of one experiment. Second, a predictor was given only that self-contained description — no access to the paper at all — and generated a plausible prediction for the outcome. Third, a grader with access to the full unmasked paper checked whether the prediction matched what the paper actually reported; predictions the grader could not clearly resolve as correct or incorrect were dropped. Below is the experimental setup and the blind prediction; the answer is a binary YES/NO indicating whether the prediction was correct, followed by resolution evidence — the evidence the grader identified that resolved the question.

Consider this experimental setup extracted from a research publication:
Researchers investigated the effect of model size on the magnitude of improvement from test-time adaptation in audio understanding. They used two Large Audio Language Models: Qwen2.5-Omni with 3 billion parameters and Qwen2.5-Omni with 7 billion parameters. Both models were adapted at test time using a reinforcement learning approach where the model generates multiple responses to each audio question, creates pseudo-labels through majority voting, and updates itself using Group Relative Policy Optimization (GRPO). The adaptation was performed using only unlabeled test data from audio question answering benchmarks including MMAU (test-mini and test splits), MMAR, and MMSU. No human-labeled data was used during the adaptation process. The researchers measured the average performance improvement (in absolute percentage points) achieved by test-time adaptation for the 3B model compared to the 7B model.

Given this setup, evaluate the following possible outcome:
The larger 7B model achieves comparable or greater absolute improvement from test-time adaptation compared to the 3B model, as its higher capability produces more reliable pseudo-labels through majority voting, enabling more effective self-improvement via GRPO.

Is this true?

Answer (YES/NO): NO